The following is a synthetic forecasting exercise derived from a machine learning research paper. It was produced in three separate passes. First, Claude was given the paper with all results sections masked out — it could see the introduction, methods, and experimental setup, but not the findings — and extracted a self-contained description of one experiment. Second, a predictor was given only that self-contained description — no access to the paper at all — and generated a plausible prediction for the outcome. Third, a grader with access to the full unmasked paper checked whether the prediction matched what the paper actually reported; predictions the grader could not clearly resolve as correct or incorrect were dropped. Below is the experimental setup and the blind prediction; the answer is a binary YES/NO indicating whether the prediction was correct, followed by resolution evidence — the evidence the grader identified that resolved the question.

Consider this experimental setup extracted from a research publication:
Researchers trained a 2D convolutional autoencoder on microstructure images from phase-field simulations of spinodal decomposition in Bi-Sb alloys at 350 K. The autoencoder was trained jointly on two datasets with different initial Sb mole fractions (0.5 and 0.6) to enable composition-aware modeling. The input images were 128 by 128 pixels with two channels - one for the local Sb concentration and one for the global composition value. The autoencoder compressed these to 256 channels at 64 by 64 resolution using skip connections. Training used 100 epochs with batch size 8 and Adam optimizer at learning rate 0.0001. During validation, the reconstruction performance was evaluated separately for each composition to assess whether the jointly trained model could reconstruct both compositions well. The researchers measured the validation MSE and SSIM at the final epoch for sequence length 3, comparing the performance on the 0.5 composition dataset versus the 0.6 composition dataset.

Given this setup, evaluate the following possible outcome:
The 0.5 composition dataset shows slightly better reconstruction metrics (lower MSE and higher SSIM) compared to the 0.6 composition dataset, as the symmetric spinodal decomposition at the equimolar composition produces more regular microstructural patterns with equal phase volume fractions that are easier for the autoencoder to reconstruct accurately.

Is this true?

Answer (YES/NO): NO